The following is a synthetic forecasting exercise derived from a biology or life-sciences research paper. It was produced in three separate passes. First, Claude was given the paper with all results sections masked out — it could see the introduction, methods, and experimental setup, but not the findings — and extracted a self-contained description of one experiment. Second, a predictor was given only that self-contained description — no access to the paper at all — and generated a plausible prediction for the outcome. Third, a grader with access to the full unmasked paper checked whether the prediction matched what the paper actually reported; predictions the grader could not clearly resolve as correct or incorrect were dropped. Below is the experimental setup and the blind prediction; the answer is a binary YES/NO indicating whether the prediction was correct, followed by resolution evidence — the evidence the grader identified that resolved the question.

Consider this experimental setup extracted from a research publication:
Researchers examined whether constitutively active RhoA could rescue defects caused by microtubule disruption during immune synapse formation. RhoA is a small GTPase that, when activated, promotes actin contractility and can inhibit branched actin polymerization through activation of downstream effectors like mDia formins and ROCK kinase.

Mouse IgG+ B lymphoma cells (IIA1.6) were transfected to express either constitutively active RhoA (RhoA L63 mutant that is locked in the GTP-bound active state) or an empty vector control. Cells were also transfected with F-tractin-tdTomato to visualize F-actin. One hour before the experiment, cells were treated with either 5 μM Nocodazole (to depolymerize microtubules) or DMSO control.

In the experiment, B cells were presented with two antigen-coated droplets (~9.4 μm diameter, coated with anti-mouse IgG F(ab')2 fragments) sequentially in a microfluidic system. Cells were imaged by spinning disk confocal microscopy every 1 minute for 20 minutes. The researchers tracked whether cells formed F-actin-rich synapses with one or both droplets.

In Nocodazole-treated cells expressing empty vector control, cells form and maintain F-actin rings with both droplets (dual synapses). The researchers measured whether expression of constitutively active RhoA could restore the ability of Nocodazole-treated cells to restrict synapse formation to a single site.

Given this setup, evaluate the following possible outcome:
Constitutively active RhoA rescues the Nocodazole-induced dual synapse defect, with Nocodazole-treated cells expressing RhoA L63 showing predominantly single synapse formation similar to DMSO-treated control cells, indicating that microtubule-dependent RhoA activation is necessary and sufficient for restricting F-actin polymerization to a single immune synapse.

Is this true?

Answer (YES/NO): NO